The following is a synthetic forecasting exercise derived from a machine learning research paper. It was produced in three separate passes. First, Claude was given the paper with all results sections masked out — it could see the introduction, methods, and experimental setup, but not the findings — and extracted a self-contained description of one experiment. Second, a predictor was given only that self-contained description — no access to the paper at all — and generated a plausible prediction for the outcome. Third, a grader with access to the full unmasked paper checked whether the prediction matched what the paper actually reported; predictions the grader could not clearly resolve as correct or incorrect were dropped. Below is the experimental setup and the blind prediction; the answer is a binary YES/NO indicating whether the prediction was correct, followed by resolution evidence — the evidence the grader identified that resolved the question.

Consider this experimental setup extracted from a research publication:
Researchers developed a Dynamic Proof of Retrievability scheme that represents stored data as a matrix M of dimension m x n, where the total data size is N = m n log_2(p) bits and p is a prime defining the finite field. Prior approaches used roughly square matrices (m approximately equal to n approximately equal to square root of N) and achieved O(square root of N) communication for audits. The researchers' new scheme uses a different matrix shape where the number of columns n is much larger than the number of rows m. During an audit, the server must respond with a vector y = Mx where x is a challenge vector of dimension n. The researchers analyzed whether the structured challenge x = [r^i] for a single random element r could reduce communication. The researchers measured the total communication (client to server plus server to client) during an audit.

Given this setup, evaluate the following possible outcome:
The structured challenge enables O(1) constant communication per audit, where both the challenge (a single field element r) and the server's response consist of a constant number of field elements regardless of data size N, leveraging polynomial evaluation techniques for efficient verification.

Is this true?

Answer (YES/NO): NO